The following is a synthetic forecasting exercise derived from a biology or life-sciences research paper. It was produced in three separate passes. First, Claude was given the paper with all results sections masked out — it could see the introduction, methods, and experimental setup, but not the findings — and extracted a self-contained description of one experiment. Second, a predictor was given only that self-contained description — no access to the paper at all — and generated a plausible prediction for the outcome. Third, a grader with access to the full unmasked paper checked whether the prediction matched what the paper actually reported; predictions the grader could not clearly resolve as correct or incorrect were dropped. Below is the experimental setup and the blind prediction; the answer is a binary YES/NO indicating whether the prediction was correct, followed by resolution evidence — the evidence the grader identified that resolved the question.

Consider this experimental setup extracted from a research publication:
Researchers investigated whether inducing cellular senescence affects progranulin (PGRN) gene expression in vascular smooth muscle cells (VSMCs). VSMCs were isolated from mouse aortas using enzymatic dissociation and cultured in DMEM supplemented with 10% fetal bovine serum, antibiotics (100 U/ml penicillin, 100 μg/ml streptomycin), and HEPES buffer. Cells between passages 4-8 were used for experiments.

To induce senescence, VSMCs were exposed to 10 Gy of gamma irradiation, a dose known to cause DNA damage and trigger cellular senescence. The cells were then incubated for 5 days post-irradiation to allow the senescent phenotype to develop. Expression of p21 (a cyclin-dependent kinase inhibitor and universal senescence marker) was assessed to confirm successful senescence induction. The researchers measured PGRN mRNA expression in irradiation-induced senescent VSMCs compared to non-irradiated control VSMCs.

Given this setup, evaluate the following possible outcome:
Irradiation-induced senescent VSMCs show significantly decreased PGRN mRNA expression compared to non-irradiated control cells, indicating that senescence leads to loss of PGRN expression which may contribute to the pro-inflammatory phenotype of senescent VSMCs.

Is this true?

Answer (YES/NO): NO